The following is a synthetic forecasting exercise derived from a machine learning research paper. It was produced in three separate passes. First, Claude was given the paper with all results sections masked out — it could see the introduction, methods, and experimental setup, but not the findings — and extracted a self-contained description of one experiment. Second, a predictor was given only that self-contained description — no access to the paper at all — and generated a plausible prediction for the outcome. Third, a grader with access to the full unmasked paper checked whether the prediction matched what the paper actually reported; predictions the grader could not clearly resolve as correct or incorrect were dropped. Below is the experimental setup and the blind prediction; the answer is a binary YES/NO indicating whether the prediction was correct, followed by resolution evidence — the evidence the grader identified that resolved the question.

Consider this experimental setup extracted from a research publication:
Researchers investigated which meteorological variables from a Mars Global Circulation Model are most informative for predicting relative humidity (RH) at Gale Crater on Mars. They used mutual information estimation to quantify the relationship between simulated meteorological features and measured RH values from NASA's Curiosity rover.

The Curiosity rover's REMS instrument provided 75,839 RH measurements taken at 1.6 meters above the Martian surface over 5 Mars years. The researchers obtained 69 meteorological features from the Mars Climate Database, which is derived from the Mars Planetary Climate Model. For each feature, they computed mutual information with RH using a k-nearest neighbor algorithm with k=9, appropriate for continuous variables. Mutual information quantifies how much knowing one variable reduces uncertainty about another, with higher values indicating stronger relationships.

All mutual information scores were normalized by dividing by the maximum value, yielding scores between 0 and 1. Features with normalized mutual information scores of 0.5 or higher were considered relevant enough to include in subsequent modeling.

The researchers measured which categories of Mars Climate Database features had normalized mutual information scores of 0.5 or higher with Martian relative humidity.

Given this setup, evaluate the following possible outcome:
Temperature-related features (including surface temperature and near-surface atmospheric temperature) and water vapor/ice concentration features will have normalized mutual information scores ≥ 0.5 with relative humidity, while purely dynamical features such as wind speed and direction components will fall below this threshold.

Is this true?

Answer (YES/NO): NO